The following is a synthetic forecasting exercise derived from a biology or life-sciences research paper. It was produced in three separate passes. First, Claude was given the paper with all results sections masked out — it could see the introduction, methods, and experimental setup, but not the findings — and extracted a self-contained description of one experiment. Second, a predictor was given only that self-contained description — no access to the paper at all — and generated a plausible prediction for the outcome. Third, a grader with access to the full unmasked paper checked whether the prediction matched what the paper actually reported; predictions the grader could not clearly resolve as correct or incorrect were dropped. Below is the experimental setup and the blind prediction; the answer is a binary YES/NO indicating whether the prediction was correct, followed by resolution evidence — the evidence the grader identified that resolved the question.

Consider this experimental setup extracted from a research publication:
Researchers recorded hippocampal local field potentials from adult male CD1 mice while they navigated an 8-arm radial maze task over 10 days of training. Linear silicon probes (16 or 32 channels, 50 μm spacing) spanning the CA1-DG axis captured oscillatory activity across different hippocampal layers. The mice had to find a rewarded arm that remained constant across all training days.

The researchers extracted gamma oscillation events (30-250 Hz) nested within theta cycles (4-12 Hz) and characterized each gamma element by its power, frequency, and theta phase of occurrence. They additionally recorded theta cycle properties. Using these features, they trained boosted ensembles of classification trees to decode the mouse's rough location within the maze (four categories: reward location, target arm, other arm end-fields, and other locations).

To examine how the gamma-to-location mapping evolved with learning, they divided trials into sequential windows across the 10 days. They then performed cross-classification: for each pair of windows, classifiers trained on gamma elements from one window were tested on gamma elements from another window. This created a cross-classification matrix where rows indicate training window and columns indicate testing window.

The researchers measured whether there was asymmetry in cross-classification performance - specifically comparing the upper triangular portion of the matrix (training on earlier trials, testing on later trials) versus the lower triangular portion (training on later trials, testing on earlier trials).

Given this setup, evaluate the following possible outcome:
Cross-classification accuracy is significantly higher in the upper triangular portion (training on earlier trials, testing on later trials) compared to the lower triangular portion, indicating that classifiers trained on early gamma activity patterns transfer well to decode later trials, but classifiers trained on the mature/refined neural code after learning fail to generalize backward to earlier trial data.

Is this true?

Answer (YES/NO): NO